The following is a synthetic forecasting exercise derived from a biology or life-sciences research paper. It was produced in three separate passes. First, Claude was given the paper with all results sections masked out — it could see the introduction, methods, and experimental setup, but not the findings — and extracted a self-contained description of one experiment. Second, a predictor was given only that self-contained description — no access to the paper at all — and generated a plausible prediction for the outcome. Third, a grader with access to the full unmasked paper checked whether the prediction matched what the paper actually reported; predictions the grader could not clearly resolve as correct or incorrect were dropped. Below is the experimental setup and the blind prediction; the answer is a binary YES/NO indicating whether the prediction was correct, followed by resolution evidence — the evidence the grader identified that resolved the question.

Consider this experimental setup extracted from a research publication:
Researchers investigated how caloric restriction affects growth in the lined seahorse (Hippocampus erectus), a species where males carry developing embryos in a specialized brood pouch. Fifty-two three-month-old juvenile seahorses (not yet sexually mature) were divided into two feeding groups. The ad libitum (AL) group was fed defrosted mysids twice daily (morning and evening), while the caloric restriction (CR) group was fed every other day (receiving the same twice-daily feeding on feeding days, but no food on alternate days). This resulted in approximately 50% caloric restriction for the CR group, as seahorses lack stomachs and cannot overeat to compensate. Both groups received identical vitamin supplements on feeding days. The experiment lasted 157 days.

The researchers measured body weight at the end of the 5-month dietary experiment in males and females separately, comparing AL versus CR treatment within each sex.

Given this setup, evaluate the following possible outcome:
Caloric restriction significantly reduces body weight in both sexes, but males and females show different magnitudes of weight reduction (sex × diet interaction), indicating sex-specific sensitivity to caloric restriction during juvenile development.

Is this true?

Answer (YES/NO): NO